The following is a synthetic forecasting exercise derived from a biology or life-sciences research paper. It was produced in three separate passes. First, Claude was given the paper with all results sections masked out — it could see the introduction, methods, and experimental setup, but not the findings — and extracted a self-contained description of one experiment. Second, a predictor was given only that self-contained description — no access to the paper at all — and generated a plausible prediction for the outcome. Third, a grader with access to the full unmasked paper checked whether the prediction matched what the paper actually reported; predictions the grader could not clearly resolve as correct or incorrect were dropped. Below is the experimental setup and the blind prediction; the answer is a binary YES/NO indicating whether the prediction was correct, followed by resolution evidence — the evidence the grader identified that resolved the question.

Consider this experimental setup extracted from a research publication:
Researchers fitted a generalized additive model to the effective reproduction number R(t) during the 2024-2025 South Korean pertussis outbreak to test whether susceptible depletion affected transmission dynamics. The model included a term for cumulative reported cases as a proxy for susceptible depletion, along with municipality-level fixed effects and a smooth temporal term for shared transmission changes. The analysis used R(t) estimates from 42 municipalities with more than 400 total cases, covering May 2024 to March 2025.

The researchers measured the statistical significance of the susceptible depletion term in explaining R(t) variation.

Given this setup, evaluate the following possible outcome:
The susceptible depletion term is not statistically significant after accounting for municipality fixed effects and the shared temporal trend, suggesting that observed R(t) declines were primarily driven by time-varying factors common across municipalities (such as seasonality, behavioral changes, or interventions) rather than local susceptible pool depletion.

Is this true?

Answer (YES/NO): NO